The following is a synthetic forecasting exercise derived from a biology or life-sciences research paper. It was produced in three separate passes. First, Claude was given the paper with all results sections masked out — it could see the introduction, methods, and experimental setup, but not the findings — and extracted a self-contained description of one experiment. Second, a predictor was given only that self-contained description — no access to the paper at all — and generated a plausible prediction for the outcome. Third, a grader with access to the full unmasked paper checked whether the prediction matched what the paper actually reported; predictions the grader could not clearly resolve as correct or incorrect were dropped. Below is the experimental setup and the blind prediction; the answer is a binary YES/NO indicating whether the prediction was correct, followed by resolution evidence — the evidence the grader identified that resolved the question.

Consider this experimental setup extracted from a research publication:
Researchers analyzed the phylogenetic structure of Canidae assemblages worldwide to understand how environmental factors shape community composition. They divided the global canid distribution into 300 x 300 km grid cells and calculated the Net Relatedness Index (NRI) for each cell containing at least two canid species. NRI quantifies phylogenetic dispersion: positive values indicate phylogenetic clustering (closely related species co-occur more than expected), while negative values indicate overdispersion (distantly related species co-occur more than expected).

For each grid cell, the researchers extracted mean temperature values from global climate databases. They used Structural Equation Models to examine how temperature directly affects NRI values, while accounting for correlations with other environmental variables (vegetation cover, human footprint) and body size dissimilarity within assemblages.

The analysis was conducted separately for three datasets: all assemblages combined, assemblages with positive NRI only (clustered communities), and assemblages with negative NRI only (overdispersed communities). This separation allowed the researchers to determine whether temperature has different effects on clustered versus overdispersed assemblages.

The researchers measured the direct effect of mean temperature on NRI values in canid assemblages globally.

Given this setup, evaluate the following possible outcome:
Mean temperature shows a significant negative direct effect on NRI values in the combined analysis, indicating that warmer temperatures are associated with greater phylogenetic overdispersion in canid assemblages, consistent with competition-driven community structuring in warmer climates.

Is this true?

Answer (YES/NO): NO